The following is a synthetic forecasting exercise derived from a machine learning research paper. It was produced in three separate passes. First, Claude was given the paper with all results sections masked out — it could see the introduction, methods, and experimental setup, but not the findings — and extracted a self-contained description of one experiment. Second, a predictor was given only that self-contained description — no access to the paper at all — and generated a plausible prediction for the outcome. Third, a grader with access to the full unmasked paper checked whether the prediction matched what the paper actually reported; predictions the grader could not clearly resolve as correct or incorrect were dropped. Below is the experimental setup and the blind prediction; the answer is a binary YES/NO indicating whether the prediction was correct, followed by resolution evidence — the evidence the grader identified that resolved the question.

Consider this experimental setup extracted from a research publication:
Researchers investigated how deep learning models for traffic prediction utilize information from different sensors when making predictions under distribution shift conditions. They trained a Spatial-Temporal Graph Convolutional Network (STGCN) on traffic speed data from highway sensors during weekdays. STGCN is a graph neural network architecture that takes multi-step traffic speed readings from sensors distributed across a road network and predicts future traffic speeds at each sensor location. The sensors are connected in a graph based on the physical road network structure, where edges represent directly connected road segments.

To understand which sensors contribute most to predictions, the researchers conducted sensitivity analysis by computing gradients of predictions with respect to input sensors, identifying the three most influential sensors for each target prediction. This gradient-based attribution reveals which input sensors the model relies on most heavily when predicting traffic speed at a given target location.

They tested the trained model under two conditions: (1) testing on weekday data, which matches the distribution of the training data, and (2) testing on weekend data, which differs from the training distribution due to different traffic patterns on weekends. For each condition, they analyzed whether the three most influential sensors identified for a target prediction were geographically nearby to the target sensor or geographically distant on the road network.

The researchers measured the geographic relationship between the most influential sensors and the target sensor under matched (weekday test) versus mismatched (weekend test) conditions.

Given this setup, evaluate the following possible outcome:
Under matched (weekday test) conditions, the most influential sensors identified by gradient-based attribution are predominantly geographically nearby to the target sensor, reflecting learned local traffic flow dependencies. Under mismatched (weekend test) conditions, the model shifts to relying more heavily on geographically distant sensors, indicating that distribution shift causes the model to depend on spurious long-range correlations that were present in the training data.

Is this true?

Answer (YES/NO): YES